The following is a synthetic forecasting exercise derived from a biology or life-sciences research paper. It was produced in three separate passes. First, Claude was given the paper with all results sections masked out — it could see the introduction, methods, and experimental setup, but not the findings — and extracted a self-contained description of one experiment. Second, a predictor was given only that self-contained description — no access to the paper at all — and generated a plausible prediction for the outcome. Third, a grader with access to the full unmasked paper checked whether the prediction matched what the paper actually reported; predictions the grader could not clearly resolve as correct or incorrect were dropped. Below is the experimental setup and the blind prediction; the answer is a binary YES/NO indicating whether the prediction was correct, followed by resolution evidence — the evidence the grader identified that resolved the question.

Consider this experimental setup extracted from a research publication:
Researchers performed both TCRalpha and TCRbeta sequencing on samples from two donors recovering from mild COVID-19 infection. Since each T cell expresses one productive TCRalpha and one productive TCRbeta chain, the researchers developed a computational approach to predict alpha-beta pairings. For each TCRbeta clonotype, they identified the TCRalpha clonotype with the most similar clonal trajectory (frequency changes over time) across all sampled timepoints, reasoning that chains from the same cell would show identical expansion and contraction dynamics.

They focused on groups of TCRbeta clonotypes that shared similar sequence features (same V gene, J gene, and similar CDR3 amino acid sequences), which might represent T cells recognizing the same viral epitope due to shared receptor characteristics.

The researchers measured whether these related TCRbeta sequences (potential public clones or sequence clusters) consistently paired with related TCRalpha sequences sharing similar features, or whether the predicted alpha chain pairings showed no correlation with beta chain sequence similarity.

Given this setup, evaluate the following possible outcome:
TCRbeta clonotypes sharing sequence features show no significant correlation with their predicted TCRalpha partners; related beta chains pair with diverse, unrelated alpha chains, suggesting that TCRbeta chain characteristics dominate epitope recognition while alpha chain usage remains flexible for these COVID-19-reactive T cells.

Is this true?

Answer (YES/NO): NO